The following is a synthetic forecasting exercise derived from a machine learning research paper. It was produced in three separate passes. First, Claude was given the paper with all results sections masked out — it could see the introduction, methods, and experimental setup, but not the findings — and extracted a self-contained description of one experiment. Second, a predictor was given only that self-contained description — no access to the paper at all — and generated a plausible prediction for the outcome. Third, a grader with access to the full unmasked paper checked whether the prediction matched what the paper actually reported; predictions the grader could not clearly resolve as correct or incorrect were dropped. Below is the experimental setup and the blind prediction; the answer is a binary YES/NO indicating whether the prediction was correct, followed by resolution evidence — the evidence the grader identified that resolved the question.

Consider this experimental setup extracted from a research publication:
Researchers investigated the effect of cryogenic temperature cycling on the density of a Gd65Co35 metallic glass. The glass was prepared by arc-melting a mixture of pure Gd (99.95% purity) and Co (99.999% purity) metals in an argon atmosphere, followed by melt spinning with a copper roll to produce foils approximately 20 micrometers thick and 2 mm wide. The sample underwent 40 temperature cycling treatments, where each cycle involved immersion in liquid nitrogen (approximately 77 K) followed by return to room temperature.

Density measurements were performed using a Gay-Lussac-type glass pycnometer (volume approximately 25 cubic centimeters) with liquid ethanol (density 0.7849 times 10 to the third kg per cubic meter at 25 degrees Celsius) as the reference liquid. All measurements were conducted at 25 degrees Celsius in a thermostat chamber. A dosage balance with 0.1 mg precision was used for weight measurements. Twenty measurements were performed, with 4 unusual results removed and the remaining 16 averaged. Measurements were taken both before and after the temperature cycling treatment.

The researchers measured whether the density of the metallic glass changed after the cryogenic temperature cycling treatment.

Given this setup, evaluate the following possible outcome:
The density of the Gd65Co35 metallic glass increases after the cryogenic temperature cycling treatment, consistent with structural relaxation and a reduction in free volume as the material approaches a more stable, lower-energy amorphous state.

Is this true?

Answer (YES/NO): NO